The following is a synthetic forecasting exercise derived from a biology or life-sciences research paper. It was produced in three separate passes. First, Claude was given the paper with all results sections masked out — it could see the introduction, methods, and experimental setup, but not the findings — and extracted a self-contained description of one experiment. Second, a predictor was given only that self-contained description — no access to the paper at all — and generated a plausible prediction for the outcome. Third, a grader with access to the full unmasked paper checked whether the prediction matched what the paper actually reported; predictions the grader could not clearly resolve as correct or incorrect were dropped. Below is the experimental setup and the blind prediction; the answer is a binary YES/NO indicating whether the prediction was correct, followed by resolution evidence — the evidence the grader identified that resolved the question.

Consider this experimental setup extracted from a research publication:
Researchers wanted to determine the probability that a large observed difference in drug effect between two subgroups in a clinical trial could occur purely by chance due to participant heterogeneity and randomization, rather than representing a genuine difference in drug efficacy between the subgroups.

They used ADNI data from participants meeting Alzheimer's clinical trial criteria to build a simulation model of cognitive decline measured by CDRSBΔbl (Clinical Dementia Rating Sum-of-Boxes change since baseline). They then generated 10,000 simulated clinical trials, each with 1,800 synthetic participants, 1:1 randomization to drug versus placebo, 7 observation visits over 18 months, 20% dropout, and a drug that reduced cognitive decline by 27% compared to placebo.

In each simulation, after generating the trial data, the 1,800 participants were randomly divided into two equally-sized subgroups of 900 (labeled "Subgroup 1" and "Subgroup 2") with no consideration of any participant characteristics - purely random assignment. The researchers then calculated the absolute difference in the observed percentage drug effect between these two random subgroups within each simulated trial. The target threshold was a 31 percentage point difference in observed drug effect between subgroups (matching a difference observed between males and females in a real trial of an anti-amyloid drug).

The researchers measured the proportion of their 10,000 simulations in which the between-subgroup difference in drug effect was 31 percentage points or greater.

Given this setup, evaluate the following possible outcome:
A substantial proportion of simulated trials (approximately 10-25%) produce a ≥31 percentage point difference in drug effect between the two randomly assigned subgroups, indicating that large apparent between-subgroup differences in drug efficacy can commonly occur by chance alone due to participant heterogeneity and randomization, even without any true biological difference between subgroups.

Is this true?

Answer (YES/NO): NO